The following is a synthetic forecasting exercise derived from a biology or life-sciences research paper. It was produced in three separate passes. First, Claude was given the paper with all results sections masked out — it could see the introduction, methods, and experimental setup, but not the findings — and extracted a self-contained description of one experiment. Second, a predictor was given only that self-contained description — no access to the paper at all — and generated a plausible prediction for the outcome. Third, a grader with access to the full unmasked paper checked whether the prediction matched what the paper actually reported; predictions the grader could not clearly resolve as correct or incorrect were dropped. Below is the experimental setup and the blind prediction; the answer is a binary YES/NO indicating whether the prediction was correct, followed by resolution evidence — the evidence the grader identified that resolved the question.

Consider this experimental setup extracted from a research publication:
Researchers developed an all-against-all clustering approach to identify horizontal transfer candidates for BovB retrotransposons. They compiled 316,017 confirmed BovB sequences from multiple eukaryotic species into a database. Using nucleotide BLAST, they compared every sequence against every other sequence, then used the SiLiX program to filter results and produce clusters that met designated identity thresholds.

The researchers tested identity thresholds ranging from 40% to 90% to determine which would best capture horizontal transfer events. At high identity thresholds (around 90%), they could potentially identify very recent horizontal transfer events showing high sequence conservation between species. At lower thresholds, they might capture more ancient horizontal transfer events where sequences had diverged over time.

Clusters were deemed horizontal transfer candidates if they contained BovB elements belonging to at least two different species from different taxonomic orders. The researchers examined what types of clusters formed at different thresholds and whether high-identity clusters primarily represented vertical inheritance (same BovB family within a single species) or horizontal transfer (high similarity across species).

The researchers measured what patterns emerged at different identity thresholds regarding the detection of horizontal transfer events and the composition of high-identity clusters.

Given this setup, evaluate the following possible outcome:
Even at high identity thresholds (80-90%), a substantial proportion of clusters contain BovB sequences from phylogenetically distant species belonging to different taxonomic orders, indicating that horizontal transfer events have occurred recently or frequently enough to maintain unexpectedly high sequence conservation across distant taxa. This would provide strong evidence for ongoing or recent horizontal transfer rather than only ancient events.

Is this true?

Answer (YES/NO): NO